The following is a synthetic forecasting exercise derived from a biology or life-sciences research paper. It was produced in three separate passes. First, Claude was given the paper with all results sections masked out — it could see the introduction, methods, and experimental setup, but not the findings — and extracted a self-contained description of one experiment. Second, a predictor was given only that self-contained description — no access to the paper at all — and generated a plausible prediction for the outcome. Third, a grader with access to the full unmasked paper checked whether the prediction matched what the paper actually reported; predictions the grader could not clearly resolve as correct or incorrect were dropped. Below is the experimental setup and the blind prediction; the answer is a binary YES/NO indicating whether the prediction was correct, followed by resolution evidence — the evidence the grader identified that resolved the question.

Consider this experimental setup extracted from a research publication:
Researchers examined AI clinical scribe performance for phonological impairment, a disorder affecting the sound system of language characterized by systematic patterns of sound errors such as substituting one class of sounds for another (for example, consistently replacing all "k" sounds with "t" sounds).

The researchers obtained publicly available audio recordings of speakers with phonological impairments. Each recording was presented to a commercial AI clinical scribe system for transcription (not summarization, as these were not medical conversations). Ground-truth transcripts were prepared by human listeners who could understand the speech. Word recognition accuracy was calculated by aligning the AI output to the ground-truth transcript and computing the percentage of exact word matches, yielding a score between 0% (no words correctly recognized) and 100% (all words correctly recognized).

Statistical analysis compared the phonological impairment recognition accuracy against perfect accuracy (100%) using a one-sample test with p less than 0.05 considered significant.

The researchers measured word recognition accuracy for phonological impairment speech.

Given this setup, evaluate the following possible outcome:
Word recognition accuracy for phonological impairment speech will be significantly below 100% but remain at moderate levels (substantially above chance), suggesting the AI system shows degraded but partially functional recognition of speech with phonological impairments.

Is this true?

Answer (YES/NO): NO